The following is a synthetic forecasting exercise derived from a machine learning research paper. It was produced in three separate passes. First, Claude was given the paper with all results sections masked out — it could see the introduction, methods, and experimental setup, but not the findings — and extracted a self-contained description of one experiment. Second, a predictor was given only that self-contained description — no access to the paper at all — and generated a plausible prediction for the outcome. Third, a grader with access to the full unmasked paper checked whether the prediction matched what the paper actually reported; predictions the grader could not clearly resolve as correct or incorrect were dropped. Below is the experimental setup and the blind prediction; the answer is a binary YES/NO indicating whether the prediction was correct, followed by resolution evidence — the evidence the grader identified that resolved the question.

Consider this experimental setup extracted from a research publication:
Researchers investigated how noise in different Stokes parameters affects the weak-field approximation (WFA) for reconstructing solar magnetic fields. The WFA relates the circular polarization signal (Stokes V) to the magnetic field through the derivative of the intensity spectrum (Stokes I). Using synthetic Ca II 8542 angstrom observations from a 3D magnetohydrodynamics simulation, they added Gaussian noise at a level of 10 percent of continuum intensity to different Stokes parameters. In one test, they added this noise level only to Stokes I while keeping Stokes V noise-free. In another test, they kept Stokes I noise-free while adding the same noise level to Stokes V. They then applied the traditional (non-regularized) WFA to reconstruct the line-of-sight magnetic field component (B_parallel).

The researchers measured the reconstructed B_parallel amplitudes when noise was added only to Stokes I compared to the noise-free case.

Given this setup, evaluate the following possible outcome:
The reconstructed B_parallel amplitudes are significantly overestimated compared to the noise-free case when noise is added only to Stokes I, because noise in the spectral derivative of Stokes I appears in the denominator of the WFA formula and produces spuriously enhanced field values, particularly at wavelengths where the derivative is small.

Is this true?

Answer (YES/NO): NO